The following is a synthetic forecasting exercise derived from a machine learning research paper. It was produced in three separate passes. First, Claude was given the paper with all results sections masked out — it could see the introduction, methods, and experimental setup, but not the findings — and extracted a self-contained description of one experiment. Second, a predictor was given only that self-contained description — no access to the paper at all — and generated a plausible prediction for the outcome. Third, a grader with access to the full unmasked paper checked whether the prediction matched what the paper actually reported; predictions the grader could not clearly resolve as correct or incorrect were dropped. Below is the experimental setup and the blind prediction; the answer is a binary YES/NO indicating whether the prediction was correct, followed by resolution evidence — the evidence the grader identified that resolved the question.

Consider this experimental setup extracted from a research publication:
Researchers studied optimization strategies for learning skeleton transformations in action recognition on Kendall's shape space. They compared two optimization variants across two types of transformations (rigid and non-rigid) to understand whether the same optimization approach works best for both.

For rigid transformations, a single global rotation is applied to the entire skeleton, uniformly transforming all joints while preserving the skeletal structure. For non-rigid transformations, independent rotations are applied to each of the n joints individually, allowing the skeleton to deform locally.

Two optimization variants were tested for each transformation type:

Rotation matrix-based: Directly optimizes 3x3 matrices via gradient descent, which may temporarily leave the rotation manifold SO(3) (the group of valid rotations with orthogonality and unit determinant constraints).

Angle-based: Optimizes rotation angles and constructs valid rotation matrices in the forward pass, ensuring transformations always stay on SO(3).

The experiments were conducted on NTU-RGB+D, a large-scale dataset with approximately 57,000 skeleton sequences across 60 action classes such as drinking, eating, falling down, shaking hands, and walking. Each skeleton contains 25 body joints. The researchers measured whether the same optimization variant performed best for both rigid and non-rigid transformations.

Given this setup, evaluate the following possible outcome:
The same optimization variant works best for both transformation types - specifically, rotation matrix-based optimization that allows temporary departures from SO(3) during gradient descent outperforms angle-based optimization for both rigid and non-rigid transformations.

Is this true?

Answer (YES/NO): NO